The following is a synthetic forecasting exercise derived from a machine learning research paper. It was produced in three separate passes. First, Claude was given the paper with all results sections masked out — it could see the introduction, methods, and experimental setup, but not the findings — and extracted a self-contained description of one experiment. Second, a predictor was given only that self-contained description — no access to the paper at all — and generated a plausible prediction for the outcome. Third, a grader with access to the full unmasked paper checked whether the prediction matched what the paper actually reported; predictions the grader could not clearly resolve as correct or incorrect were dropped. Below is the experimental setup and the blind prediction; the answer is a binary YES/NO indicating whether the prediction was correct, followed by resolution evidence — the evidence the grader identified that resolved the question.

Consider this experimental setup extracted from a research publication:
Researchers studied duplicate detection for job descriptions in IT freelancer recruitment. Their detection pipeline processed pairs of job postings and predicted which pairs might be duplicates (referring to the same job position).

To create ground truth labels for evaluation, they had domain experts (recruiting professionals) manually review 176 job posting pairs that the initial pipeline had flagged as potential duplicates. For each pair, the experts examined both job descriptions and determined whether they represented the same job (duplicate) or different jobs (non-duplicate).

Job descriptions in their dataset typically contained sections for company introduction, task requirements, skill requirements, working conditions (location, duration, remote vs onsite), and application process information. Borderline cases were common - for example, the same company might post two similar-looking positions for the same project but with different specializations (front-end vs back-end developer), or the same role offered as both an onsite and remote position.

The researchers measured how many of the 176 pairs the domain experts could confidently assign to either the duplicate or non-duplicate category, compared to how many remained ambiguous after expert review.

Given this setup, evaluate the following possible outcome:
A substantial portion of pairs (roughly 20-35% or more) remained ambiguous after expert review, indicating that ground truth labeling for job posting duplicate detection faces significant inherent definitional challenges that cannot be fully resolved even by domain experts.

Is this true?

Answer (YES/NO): NO